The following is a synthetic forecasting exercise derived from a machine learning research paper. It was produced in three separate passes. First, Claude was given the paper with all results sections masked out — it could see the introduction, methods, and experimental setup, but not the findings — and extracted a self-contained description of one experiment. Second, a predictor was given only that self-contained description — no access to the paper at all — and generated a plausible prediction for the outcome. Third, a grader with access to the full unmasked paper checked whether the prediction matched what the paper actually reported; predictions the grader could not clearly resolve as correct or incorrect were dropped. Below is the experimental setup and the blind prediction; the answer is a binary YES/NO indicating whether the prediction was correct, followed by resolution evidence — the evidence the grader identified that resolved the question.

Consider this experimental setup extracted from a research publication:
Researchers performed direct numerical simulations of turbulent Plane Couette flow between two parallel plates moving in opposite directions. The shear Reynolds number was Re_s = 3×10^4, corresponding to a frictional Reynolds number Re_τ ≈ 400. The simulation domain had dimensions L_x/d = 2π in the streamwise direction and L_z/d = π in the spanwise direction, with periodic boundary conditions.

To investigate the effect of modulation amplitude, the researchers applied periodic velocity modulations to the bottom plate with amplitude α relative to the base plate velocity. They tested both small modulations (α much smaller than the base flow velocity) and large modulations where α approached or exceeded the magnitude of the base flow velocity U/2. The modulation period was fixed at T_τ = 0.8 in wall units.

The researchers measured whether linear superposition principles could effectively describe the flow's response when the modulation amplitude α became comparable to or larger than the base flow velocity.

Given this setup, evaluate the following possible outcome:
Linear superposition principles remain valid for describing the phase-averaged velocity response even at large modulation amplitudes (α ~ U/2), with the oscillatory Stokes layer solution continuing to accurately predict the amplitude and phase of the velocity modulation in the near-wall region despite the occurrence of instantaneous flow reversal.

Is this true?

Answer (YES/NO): YES